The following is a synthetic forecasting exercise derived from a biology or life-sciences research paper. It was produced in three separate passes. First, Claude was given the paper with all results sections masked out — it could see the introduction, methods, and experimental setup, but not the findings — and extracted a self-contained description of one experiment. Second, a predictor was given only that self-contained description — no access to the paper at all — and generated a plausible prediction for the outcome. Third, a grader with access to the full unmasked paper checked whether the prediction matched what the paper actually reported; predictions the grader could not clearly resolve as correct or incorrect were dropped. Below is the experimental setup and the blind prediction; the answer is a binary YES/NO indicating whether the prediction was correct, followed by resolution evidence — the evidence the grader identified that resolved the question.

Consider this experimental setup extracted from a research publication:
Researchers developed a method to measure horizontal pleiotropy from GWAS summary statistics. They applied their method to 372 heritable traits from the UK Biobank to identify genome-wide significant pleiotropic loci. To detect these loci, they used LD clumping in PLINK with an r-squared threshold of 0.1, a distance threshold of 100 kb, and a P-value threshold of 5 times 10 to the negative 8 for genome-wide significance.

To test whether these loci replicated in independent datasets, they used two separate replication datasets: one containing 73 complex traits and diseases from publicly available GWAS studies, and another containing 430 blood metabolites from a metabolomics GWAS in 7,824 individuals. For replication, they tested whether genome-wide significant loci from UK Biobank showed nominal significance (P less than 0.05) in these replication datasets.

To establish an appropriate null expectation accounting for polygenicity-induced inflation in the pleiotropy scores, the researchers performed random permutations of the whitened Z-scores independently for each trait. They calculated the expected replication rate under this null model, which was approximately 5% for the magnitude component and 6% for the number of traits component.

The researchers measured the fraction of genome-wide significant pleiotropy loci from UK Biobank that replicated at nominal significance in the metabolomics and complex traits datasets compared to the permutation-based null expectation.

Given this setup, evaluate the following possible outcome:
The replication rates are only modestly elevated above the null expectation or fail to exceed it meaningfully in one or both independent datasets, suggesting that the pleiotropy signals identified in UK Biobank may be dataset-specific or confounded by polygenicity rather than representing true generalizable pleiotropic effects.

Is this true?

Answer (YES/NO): NO